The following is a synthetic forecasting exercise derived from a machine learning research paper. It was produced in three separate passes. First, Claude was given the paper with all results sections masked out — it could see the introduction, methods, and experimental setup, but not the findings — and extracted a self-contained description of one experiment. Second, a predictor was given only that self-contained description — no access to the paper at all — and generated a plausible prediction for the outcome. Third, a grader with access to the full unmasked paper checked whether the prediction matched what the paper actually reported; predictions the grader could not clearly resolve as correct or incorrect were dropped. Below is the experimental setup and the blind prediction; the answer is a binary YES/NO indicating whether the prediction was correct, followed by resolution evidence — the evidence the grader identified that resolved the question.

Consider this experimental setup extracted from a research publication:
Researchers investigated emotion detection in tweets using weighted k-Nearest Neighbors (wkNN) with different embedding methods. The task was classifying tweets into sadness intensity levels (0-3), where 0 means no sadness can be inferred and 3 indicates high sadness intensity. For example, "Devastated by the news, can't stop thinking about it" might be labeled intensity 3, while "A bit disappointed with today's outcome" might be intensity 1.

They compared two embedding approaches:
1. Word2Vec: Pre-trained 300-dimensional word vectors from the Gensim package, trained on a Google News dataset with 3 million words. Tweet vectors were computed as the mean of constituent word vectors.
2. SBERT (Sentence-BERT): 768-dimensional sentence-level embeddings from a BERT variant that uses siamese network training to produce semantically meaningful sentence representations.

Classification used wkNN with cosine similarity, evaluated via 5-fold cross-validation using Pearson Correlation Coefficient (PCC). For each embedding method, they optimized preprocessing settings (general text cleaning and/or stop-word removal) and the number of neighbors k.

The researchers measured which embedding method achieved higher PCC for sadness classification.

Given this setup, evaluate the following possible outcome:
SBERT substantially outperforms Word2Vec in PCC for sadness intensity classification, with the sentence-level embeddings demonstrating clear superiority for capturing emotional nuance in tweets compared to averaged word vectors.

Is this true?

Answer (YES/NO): NO